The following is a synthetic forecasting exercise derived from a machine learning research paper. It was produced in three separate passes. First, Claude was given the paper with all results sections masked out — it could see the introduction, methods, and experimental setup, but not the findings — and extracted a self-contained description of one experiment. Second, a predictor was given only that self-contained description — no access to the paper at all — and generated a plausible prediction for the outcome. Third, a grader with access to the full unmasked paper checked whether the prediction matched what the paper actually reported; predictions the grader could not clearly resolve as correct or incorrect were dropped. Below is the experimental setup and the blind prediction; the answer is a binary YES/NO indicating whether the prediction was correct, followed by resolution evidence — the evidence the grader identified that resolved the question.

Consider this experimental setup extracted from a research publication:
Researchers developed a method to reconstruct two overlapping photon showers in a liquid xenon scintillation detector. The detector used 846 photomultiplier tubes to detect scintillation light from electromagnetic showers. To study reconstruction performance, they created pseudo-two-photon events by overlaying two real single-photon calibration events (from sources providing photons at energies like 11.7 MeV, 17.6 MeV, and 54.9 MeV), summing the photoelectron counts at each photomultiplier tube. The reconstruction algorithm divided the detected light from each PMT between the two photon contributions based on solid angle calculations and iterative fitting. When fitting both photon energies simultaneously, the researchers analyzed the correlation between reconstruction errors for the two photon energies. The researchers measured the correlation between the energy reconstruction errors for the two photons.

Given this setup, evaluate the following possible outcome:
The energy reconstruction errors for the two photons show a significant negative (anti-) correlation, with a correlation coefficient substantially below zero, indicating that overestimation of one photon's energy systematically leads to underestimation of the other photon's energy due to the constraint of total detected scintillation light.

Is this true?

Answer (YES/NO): YES